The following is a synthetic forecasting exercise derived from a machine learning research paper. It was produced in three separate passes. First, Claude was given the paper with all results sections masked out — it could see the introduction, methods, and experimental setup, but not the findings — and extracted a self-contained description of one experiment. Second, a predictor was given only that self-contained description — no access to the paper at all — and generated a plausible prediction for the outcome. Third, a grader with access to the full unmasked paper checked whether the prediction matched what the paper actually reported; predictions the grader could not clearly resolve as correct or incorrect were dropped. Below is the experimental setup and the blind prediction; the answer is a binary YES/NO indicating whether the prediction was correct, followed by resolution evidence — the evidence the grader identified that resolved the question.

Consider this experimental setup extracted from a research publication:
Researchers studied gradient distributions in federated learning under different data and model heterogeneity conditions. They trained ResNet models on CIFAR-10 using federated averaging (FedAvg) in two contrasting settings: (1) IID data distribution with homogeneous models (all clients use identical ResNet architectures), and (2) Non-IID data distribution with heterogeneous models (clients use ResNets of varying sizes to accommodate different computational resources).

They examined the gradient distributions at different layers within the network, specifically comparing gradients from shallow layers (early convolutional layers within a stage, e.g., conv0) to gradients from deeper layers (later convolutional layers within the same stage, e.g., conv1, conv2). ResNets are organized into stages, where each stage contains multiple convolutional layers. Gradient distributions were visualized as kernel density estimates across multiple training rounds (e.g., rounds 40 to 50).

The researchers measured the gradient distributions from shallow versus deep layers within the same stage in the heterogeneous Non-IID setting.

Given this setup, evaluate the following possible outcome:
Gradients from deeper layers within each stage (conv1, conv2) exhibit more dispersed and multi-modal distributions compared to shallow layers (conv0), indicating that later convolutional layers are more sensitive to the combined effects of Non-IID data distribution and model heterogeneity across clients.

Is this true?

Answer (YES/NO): YES